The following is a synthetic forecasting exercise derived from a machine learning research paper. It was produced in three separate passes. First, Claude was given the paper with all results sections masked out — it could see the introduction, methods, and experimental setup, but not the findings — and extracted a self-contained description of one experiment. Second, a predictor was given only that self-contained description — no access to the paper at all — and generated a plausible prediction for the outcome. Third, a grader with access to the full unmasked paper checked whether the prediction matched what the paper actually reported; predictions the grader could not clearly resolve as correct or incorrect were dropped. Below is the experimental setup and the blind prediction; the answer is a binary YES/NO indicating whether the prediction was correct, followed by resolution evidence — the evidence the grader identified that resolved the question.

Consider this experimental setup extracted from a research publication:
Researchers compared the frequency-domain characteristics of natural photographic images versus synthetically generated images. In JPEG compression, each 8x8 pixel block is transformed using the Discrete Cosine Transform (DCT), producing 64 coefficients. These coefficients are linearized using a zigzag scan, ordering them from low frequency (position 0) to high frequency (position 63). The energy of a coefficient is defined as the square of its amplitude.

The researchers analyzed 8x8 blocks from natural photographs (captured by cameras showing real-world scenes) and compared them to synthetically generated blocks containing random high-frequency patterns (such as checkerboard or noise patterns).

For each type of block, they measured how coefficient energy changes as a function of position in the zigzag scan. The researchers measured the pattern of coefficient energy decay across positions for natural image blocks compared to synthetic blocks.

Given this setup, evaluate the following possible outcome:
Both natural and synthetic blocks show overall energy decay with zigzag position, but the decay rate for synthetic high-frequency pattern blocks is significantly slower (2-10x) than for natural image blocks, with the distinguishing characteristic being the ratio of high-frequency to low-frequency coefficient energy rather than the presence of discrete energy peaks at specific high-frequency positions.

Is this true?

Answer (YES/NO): NO